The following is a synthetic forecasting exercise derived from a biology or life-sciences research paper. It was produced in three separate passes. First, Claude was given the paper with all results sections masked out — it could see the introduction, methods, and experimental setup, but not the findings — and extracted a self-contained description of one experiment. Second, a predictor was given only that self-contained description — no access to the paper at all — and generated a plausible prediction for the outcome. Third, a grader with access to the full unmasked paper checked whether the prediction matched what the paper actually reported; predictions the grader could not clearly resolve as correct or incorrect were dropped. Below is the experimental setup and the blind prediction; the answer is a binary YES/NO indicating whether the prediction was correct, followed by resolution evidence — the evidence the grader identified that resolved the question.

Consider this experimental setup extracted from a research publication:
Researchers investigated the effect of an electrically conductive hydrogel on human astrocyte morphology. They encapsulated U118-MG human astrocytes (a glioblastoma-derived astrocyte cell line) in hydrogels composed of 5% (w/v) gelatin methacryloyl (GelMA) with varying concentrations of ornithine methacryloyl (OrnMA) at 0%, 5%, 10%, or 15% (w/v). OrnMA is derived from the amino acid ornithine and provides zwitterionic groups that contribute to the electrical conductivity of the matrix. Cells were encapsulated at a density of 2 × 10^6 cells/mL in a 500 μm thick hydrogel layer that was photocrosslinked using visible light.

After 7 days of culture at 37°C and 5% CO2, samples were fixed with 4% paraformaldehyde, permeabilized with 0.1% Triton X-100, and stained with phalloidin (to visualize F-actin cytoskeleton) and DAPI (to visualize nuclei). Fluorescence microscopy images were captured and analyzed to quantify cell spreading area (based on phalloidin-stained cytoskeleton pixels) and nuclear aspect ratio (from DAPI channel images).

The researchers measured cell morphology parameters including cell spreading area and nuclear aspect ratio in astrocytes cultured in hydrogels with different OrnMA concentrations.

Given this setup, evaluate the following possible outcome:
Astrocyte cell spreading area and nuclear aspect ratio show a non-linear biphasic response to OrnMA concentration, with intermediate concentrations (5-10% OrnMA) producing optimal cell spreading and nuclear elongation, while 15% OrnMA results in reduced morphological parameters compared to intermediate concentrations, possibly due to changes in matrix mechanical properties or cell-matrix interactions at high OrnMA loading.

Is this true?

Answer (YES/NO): NO